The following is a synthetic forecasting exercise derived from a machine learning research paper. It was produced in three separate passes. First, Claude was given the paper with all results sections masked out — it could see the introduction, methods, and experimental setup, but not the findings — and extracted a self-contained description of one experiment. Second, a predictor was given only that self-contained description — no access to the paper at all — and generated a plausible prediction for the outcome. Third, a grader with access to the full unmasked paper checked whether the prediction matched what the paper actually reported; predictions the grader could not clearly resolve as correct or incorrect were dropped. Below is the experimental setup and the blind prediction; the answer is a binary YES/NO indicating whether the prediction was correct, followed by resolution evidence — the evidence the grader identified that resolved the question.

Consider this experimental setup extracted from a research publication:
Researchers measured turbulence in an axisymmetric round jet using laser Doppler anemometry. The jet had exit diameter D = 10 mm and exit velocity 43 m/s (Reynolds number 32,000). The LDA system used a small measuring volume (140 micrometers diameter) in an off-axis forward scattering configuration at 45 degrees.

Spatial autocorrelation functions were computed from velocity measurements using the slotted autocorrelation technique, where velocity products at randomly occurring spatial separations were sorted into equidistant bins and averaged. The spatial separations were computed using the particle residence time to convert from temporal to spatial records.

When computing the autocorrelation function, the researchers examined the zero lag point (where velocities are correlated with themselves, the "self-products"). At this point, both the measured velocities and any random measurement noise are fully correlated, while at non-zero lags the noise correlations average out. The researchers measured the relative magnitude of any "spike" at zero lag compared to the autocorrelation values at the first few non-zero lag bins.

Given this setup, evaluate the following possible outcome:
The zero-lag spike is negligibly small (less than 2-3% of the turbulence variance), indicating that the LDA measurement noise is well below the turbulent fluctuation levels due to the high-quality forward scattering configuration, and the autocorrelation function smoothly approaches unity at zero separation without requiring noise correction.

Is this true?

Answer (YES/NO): NO